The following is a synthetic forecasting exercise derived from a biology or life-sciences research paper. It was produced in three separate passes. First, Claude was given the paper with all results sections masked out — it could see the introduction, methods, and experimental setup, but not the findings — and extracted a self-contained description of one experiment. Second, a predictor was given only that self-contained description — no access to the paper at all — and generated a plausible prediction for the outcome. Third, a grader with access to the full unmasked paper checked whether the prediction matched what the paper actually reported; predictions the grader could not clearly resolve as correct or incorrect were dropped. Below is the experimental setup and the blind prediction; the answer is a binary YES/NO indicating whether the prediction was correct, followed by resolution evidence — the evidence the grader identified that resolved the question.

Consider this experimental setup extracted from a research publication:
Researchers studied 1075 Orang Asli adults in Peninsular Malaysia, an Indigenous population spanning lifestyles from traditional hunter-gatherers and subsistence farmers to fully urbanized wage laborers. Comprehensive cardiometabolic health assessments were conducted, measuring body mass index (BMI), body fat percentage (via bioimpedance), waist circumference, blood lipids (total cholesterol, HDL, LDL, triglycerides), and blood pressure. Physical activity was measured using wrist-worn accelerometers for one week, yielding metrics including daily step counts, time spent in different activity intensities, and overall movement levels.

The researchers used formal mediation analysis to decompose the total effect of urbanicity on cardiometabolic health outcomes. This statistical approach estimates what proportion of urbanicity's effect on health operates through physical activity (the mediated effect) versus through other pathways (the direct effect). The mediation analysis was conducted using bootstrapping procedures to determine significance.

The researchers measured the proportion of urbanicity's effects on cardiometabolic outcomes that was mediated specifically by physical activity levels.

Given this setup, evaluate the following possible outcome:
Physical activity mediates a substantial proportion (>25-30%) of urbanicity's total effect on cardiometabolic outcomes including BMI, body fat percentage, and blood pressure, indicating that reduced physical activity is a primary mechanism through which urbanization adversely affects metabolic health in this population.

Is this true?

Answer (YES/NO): NO